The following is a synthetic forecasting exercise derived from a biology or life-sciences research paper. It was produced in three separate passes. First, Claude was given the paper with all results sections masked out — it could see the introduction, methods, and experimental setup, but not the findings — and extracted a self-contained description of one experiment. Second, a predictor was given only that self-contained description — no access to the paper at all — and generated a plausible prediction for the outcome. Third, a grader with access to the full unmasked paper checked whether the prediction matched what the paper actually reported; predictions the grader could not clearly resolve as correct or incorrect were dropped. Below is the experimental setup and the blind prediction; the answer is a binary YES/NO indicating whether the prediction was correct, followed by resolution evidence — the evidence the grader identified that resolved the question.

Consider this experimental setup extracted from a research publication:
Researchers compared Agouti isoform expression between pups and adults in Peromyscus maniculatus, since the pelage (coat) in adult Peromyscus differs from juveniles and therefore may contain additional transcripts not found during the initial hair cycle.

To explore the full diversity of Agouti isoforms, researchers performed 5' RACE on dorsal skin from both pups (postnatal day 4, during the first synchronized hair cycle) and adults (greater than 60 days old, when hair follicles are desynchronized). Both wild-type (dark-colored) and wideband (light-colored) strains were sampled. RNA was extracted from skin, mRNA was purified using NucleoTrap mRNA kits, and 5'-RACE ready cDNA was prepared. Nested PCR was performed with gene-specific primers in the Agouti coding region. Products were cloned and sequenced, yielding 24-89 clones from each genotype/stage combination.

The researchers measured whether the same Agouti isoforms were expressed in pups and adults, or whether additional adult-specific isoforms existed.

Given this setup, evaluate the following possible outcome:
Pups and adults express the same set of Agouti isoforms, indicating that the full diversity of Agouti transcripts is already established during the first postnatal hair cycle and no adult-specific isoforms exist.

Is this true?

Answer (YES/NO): YES